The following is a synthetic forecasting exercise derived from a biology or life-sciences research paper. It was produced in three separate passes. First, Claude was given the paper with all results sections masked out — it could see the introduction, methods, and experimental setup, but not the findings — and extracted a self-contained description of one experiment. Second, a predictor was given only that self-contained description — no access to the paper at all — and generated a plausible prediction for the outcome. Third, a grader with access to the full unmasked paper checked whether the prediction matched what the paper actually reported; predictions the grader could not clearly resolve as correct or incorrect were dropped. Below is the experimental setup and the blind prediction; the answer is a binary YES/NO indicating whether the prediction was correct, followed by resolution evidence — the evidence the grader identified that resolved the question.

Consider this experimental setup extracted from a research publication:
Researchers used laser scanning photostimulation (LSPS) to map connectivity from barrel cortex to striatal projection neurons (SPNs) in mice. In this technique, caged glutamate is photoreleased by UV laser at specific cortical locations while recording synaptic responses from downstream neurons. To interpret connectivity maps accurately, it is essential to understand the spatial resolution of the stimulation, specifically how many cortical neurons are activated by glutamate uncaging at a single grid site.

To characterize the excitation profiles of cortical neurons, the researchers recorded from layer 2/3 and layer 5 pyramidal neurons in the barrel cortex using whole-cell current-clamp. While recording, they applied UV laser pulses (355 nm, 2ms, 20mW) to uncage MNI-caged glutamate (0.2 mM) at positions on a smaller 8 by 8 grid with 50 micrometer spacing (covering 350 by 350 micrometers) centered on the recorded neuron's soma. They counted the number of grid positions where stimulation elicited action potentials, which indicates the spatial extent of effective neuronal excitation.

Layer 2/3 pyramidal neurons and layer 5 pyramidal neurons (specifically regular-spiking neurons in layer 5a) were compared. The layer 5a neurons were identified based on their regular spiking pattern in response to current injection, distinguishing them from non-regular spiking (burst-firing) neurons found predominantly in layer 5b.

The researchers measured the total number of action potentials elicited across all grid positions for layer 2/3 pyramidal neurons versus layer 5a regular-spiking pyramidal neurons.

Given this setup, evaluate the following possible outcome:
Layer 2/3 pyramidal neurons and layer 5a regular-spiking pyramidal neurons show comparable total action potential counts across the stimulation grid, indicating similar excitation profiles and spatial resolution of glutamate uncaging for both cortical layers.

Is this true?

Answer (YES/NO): NO